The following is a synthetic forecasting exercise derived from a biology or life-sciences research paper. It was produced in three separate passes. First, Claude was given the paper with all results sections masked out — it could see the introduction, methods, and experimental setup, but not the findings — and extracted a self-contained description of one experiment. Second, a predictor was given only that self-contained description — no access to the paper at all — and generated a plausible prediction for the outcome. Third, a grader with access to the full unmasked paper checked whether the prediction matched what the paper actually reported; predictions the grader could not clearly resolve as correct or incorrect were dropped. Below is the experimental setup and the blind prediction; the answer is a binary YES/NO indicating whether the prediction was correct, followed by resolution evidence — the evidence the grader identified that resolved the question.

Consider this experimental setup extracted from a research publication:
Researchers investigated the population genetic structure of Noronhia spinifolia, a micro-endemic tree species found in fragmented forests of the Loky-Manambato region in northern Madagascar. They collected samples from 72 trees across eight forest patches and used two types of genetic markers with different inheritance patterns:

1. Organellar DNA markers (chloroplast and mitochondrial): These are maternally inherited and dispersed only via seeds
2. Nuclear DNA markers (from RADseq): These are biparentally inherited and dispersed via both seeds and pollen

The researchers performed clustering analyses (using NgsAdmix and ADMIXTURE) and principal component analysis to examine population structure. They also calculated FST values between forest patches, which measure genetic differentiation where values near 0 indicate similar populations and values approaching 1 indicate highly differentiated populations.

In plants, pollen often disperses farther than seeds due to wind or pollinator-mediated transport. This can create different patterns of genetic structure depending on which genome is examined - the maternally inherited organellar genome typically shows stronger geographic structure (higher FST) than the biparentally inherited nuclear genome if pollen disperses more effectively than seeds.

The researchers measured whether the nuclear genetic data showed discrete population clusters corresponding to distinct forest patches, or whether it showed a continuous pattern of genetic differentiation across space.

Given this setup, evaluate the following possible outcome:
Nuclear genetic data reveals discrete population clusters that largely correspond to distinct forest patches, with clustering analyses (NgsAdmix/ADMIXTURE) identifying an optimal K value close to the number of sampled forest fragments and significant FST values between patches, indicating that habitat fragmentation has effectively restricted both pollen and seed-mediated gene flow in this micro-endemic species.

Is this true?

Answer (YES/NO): NO